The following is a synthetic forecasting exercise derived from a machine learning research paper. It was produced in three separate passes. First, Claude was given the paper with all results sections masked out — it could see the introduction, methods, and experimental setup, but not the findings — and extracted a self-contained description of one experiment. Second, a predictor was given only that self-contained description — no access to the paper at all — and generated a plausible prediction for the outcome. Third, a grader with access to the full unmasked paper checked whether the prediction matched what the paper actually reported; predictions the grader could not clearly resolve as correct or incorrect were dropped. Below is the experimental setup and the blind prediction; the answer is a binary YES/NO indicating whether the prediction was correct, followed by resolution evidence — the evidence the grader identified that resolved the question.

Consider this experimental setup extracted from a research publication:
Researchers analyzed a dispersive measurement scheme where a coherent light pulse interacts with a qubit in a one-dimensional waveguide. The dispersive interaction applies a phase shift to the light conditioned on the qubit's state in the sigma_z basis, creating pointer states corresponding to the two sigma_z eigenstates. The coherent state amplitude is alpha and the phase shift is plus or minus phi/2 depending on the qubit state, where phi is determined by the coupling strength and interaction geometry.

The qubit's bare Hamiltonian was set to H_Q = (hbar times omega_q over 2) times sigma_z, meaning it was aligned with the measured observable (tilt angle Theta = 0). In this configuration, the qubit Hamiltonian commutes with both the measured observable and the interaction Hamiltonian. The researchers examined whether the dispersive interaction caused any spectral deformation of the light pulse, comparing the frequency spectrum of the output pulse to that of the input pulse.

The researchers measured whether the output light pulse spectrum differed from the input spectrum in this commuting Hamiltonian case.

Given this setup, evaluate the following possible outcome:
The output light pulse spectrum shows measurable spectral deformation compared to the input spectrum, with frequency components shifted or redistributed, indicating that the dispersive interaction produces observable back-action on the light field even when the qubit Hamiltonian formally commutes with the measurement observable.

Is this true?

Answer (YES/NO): NO